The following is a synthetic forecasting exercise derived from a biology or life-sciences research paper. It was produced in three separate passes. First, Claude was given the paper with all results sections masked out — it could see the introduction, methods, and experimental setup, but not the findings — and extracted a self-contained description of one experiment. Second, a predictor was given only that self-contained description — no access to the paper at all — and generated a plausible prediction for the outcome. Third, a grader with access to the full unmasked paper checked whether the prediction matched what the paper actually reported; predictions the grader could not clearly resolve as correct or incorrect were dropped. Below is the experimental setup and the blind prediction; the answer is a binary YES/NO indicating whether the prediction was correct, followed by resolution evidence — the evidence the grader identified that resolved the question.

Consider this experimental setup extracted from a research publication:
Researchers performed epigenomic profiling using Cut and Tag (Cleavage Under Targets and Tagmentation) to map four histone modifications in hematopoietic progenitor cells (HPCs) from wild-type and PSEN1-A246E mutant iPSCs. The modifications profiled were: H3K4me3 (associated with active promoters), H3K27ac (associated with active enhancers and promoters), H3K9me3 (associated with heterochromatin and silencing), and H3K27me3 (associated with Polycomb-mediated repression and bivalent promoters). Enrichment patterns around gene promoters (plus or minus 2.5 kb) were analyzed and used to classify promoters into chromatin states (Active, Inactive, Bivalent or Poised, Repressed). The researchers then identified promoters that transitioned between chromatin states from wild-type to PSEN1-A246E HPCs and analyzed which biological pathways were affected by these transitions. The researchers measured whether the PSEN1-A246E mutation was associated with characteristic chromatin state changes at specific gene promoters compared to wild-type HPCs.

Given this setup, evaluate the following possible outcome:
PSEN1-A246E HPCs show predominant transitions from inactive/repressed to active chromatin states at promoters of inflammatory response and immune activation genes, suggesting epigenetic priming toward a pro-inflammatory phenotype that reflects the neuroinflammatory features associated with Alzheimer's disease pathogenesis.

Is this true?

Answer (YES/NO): NO